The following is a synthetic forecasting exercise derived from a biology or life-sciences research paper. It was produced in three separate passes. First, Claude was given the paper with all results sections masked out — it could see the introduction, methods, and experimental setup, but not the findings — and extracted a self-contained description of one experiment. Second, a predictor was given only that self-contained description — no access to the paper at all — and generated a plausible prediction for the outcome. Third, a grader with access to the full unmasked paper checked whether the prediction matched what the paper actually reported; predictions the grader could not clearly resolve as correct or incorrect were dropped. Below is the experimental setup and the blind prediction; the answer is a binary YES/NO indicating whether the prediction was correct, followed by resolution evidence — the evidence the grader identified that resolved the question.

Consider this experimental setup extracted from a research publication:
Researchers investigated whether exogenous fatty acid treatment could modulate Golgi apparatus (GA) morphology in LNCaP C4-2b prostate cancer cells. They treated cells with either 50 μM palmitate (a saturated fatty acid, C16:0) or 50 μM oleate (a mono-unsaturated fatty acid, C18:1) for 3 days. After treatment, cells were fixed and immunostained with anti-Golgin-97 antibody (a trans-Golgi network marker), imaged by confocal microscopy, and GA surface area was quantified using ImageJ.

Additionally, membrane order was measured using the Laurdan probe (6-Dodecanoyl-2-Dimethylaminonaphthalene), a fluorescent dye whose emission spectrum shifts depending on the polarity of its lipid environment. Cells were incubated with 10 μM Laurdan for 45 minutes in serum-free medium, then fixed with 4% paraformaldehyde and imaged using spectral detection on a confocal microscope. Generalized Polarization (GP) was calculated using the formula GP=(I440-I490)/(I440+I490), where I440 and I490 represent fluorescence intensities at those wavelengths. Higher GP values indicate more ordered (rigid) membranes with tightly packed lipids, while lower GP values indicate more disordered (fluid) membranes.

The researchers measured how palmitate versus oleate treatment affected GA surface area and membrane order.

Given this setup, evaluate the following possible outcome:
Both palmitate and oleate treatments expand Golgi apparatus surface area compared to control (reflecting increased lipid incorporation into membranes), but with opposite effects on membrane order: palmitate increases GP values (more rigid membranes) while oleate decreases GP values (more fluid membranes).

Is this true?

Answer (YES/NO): NO